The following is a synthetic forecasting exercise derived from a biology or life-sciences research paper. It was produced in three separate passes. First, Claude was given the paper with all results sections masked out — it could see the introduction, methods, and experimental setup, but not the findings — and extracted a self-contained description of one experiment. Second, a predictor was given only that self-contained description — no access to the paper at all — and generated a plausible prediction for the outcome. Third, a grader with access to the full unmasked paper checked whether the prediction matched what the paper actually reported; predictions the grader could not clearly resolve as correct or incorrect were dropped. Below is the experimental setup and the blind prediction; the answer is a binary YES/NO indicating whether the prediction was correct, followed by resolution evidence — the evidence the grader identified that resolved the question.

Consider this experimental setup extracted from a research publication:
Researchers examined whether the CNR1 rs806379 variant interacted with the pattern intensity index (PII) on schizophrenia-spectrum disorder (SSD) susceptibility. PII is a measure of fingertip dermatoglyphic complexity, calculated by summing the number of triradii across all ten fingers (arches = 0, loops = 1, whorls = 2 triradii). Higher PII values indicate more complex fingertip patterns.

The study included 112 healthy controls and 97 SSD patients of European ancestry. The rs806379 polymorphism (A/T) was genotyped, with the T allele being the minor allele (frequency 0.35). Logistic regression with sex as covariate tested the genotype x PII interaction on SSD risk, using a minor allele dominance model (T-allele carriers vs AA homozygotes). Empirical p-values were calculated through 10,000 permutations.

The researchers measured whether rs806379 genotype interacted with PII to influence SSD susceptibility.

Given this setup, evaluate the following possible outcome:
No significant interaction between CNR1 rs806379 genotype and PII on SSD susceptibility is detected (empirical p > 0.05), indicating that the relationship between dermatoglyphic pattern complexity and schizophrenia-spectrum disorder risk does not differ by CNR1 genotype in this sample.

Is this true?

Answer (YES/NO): NO